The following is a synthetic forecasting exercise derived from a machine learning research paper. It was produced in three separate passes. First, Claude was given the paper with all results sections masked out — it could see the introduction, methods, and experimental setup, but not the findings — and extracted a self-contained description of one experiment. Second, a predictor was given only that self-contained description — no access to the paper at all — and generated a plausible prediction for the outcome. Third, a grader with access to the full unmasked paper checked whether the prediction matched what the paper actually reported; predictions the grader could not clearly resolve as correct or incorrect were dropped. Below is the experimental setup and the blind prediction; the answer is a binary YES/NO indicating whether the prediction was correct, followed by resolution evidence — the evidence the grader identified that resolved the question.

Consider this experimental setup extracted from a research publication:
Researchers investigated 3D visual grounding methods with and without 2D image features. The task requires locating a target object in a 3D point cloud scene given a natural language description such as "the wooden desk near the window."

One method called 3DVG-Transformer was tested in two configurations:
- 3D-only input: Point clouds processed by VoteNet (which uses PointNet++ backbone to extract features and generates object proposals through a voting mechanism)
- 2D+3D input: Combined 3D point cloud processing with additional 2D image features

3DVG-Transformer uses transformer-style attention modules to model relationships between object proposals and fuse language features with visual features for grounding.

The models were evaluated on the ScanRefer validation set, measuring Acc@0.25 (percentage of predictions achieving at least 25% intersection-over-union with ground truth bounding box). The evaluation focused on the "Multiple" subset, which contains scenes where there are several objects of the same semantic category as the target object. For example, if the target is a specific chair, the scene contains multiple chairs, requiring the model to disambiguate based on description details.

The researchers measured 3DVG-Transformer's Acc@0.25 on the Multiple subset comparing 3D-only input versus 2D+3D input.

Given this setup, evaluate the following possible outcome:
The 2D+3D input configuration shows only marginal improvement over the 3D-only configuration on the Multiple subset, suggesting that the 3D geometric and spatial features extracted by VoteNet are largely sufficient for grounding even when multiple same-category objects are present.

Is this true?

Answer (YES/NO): YES